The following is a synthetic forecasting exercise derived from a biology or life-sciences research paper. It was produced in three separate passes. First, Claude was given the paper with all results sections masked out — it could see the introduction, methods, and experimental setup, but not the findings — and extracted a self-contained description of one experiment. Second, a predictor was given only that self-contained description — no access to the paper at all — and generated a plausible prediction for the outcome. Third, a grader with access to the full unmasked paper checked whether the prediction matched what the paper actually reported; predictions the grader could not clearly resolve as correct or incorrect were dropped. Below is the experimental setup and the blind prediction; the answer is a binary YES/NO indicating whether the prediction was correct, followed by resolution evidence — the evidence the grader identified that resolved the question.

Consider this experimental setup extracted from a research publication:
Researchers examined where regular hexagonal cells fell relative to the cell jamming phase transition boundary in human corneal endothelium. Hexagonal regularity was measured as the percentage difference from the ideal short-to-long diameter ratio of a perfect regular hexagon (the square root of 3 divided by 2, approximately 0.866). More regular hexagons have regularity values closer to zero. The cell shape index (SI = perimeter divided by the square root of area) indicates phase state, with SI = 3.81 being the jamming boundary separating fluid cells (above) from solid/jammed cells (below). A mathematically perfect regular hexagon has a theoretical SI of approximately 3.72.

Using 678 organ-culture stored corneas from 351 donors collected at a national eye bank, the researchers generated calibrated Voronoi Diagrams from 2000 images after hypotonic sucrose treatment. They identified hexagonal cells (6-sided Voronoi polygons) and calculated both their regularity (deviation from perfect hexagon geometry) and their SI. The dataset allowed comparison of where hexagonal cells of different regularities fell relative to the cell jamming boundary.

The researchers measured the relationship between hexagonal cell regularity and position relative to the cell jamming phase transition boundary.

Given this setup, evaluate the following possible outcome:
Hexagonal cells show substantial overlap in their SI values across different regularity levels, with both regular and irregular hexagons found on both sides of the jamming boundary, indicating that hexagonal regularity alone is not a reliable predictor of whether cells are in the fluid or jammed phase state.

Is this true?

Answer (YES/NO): NO